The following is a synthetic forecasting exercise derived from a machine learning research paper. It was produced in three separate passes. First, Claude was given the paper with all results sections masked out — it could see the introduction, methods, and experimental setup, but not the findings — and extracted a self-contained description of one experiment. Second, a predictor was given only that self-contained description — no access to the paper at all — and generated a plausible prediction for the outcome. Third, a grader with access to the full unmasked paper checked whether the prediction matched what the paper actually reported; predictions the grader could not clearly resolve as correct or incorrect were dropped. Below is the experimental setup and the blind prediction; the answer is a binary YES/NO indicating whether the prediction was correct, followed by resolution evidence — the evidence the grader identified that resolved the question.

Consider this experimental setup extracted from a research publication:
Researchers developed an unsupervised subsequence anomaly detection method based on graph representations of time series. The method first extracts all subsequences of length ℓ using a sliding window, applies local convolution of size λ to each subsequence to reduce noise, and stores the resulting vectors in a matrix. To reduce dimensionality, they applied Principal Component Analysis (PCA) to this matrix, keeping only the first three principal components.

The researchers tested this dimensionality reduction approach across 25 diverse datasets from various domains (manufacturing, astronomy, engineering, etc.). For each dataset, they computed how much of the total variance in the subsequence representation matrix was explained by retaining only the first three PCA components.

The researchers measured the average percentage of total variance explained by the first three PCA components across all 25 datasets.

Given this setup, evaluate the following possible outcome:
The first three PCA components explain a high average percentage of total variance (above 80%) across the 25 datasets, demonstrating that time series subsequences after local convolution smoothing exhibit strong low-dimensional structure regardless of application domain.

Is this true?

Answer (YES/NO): YES